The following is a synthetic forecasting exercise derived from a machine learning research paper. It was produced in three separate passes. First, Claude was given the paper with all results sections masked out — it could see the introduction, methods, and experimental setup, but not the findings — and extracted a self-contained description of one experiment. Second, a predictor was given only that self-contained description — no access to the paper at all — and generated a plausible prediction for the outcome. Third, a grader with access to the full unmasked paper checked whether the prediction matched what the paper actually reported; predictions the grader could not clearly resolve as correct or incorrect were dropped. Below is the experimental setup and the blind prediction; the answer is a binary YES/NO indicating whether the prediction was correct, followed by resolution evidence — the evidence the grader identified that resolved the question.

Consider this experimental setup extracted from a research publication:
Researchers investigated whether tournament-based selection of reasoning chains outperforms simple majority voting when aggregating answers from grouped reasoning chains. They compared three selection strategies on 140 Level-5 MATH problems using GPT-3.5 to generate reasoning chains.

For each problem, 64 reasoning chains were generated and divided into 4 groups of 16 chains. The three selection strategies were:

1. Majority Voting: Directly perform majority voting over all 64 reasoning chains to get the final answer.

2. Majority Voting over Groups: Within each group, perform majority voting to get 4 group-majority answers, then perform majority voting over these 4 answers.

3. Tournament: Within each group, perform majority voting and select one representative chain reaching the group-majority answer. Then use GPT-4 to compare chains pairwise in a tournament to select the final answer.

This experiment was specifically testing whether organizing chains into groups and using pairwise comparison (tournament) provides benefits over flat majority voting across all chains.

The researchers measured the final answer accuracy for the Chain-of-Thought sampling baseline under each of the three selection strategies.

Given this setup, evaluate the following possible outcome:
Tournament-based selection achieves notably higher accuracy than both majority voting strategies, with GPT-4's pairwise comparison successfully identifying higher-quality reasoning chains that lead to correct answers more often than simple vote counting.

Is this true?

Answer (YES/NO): NO